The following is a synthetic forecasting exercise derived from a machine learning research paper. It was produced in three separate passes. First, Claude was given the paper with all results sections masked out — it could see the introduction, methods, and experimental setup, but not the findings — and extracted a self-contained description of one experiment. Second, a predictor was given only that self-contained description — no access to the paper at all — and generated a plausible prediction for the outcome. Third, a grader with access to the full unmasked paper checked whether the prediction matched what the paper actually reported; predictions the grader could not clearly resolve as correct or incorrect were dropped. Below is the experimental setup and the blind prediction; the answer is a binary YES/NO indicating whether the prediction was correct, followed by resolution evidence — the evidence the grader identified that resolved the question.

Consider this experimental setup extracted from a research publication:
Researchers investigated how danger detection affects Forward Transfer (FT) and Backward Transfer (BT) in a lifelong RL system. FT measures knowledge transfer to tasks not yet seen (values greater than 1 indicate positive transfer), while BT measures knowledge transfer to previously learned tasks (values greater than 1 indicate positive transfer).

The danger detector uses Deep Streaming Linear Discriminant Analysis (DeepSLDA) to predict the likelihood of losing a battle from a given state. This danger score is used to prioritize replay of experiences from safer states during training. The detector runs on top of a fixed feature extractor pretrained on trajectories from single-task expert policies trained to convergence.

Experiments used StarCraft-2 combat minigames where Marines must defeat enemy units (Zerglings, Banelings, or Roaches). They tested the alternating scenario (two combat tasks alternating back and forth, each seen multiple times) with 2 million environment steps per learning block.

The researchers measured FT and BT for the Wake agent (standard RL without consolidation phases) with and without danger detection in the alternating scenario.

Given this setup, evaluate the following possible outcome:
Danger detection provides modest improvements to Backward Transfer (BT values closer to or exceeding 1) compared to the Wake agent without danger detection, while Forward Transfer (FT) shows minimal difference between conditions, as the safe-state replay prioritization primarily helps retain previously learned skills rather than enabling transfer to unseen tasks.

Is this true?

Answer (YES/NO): YES